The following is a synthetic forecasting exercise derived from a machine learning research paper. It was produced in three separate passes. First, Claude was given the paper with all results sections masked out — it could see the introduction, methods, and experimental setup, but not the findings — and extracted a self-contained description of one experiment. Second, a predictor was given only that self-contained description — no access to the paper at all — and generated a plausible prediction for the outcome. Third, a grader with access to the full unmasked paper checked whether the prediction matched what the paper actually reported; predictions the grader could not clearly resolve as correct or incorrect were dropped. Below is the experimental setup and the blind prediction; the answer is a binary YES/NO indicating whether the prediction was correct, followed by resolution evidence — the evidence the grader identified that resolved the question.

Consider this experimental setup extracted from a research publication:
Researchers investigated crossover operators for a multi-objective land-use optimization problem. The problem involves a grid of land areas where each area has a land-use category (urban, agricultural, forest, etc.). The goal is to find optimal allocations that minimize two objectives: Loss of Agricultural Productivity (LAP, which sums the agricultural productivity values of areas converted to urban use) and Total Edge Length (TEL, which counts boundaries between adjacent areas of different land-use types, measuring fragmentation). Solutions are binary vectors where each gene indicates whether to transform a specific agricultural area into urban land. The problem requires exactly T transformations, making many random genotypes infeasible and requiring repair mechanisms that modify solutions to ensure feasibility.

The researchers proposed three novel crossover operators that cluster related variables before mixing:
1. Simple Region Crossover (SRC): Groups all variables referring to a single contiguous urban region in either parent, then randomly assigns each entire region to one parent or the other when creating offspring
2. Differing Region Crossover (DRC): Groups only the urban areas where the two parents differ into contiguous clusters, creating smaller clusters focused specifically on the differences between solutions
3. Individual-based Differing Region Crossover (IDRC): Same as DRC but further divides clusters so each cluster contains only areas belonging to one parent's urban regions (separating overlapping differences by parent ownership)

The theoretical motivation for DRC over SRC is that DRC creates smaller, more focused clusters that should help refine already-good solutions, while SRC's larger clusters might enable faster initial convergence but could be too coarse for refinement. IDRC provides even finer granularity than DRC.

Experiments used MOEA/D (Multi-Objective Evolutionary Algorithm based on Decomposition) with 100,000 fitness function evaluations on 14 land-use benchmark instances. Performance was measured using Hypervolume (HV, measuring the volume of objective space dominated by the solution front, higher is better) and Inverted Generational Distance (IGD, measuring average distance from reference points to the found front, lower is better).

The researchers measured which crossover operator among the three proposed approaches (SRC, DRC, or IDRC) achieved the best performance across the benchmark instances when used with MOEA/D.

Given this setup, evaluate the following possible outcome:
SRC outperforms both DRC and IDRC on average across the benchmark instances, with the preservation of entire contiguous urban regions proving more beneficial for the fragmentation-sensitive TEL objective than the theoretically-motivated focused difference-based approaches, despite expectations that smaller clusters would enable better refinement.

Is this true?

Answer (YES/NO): NO